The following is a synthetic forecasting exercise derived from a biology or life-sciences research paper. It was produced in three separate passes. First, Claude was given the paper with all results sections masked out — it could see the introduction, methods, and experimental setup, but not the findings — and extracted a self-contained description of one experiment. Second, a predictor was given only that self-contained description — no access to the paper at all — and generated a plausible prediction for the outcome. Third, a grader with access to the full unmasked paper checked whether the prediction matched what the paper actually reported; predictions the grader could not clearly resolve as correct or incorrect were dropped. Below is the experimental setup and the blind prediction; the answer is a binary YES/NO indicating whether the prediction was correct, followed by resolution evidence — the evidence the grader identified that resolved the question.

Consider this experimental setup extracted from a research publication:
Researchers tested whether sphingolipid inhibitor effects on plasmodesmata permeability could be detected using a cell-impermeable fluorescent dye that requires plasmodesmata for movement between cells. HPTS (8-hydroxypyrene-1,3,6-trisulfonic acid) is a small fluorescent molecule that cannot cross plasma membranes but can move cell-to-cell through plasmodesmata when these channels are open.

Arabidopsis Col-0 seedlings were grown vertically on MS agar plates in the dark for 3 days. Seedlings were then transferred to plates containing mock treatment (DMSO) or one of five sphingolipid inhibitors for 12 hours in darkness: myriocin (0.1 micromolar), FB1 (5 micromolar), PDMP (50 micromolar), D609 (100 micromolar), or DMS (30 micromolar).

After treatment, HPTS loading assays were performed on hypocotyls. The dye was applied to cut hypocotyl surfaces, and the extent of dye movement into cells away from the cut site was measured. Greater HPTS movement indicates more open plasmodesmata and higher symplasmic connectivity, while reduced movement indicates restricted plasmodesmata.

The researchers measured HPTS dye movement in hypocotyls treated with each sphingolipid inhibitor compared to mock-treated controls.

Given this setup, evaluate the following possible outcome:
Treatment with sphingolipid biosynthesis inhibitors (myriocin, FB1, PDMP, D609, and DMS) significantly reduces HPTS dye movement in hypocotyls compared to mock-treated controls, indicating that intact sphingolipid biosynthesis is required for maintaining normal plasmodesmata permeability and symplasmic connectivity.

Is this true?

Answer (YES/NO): NO